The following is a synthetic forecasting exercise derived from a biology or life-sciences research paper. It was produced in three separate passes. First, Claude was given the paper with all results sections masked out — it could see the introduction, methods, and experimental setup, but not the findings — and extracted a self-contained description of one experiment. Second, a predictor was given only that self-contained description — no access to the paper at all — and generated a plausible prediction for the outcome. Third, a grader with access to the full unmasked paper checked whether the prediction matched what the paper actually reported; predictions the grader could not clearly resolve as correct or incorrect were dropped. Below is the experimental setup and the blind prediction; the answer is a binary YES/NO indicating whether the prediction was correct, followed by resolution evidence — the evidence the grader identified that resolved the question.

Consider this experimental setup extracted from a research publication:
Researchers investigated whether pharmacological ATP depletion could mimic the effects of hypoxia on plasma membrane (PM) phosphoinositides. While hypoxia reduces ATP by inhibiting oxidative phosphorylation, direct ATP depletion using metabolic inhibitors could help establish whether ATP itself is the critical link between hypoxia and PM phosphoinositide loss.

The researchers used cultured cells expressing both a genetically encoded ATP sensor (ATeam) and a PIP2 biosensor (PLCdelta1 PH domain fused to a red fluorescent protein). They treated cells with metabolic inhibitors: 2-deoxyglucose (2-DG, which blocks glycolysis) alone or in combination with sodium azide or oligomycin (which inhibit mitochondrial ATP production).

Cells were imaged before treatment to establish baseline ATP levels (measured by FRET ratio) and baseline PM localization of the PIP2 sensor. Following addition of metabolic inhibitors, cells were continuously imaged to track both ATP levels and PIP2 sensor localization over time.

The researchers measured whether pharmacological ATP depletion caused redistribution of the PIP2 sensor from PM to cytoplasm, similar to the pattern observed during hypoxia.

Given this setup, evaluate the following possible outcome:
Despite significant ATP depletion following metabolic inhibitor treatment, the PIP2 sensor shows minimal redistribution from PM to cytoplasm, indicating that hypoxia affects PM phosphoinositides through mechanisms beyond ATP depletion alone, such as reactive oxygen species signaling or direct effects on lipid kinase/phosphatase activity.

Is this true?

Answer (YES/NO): NO